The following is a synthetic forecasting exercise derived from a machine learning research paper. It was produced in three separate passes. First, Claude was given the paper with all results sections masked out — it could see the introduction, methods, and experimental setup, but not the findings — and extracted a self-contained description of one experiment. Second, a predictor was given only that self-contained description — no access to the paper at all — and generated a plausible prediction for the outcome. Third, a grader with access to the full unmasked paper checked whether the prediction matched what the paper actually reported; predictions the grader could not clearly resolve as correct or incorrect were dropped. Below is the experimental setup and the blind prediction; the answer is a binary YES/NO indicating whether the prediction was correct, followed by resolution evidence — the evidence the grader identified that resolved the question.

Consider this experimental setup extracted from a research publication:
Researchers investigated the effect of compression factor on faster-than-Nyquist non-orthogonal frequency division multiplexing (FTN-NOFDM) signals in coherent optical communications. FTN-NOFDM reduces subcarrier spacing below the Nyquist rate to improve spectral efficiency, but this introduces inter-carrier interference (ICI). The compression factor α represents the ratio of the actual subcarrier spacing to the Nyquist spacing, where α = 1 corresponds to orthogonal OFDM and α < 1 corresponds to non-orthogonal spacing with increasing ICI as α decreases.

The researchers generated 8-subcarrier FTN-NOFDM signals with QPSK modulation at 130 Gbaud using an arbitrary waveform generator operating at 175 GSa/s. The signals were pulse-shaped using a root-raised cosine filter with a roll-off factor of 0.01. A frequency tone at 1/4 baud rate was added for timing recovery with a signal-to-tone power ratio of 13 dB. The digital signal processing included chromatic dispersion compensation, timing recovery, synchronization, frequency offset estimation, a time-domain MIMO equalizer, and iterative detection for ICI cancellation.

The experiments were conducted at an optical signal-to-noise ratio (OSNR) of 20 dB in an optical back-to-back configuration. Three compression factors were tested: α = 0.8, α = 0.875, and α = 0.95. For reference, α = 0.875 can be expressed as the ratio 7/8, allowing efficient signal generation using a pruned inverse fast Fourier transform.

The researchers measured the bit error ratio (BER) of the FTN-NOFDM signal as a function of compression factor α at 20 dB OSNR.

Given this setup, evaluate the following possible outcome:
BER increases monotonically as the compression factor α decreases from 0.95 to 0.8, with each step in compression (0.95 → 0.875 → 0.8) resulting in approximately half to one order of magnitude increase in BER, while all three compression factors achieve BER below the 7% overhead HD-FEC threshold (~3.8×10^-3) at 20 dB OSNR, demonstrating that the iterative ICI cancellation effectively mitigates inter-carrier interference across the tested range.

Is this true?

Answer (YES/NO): NO